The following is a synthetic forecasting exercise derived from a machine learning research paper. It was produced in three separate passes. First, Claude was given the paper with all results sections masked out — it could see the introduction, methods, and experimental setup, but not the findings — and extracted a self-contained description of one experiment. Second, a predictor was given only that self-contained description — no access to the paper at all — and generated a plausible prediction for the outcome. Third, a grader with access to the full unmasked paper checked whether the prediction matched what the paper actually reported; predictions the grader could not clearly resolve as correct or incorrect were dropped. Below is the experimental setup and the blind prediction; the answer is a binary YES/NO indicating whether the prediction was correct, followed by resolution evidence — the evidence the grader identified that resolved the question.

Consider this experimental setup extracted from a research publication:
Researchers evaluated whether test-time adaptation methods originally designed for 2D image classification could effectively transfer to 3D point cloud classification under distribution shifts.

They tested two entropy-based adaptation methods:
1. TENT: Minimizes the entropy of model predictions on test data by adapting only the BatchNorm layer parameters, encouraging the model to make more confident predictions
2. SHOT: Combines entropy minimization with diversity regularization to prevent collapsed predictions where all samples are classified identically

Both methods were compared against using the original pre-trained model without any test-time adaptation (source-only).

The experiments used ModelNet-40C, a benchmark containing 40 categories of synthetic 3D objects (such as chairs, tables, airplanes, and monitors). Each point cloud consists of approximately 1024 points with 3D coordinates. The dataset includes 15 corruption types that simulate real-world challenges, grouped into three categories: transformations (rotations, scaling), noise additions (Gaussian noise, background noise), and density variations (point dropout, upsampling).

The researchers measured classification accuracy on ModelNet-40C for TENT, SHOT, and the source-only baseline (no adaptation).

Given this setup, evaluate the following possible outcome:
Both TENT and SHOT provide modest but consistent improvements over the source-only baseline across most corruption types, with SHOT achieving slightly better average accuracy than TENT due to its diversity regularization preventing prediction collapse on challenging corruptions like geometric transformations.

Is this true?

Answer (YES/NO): NO